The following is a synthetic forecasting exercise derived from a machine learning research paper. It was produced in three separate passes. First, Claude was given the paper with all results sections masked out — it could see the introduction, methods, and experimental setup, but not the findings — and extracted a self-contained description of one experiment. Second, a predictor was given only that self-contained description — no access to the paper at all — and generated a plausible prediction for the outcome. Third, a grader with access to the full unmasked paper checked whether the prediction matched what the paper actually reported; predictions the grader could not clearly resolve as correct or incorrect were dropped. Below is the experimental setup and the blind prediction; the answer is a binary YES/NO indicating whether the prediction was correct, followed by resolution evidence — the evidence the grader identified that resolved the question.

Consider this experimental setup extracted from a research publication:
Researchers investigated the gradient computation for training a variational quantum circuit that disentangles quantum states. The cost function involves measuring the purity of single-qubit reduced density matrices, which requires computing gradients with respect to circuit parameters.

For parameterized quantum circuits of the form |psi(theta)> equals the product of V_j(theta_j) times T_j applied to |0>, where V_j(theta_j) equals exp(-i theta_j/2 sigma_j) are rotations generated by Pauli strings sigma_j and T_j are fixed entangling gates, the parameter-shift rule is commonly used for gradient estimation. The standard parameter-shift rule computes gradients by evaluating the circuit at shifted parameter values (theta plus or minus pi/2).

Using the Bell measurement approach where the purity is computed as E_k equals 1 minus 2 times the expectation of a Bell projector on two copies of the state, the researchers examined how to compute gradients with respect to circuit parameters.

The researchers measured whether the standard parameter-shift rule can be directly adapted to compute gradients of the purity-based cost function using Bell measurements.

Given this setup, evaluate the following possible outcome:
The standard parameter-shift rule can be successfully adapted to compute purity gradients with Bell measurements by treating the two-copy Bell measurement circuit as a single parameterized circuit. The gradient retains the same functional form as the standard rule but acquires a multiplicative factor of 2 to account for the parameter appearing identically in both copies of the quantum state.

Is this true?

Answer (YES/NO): NO